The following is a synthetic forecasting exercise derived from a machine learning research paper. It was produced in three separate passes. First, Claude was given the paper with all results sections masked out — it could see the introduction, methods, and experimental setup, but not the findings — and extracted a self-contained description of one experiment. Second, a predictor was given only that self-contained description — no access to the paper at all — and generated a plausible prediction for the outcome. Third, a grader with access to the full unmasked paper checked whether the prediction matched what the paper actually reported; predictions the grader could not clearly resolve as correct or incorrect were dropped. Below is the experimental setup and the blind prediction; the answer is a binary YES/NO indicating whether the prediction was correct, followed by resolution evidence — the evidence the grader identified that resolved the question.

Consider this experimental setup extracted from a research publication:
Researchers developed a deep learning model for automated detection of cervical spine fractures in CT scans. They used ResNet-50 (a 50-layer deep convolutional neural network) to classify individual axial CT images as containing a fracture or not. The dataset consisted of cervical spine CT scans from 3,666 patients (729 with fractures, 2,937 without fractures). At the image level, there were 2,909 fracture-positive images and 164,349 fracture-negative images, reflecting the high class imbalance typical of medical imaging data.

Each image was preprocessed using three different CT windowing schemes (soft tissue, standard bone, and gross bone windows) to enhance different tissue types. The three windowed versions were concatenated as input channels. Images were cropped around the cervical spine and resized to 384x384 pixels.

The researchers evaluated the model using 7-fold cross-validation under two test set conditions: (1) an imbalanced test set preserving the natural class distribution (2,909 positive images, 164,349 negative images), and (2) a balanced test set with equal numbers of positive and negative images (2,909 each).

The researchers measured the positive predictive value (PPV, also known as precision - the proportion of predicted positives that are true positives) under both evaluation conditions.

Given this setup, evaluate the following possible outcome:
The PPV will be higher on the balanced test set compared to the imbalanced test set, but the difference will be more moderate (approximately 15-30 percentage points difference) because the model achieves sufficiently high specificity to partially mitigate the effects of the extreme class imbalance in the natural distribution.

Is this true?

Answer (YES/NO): NO